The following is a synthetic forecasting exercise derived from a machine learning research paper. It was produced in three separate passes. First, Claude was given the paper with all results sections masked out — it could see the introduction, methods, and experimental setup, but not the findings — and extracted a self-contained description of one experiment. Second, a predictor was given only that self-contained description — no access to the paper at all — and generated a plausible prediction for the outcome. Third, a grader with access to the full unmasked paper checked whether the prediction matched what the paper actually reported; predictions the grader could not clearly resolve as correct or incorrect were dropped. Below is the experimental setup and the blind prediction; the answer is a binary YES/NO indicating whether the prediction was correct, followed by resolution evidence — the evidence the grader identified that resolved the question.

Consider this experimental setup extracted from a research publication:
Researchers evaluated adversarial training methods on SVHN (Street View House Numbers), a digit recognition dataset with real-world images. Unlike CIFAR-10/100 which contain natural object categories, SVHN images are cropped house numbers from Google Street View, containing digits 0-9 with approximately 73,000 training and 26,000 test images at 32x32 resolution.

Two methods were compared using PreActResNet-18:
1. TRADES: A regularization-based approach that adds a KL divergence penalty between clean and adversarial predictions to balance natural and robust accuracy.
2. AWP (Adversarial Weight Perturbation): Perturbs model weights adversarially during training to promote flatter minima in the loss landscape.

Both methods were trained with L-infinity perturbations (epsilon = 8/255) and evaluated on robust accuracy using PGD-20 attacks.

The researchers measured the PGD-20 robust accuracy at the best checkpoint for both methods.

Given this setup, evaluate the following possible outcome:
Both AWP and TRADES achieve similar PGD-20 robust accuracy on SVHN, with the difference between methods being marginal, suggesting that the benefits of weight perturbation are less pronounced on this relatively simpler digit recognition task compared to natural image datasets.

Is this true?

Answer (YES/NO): NO